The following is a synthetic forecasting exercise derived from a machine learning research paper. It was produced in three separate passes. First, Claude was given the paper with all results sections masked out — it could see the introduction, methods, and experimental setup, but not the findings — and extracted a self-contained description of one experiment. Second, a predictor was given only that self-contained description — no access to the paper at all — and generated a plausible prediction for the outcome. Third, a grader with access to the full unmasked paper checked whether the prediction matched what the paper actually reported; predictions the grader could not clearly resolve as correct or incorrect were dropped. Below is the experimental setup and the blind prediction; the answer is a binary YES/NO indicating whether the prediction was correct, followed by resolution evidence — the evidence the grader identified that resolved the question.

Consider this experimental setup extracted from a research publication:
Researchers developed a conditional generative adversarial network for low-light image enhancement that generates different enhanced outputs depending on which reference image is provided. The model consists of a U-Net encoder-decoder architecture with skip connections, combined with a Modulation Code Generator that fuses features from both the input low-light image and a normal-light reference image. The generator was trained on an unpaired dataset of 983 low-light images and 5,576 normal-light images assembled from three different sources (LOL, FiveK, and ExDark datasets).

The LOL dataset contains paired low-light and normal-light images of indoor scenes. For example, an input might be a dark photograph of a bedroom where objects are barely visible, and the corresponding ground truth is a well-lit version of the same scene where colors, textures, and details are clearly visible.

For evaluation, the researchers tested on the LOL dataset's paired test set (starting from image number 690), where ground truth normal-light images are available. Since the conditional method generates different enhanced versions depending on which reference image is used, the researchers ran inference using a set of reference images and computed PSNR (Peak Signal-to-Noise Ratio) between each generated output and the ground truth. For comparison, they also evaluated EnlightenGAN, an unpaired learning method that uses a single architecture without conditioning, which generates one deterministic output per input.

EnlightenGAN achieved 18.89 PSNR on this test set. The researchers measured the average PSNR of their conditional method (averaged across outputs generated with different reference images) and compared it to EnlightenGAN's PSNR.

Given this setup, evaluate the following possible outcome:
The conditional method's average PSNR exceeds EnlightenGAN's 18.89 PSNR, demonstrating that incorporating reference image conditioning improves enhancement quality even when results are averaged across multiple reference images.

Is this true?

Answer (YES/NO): NO